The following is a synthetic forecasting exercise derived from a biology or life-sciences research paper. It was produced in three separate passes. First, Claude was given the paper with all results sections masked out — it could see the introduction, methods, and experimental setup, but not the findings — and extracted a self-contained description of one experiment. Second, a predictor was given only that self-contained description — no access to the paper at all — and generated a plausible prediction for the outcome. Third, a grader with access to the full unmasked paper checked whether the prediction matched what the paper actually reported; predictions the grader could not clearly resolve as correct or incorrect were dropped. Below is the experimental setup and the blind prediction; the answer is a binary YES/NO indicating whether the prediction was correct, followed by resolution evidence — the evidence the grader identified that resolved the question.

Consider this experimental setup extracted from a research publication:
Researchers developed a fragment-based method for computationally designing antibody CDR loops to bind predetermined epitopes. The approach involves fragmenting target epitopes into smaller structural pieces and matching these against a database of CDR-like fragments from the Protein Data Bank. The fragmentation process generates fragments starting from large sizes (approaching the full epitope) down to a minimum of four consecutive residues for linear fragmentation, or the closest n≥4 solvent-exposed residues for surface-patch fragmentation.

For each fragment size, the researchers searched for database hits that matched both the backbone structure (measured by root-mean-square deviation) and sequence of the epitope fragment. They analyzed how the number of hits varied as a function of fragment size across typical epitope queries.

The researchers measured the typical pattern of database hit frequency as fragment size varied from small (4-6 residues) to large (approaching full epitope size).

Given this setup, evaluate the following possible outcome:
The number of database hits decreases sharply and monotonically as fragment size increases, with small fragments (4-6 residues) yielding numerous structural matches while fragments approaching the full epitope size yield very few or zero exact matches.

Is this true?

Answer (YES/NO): YES